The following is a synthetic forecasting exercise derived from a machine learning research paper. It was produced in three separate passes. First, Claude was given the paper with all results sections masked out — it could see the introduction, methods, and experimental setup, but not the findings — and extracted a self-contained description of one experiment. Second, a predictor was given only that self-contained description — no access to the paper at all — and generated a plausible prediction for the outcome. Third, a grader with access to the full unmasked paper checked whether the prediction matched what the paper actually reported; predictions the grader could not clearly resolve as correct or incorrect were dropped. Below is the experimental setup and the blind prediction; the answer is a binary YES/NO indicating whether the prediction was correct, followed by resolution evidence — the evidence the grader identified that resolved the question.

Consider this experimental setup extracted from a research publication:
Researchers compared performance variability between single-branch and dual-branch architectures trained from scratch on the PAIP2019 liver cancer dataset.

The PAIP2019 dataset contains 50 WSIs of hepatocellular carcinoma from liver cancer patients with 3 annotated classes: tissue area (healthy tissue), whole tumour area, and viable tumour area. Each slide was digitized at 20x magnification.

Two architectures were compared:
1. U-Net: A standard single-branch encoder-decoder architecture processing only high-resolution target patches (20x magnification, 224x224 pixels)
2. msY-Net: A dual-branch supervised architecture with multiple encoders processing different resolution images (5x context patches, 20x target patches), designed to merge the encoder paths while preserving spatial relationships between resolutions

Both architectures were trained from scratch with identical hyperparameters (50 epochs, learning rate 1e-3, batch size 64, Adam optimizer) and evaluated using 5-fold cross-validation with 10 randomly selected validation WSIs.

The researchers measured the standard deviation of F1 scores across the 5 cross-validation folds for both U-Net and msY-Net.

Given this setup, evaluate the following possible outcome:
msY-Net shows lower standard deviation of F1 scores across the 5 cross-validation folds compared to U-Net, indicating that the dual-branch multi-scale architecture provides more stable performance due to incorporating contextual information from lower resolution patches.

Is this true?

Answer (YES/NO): NO